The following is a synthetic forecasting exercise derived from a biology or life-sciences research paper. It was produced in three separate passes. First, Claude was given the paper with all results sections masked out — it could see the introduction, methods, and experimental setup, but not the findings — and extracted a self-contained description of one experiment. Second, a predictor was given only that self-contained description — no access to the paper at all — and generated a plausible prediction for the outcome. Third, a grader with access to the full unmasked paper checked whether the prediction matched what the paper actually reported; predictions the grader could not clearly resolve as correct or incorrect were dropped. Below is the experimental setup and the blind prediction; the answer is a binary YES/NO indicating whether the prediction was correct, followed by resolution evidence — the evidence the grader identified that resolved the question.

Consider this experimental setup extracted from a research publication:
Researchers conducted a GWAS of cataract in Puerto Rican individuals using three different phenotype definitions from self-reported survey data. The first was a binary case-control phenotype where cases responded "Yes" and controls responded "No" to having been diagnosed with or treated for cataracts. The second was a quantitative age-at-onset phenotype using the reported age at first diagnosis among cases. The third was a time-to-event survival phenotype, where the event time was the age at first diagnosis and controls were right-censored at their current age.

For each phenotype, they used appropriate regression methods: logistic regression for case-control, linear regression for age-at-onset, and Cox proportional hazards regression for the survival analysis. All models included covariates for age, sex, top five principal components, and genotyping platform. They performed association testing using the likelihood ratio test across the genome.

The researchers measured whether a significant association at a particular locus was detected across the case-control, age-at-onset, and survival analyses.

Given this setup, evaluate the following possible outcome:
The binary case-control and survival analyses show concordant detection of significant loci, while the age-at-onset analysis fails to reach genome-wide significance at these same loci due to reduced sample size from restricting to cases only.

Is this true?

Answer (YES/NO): NO